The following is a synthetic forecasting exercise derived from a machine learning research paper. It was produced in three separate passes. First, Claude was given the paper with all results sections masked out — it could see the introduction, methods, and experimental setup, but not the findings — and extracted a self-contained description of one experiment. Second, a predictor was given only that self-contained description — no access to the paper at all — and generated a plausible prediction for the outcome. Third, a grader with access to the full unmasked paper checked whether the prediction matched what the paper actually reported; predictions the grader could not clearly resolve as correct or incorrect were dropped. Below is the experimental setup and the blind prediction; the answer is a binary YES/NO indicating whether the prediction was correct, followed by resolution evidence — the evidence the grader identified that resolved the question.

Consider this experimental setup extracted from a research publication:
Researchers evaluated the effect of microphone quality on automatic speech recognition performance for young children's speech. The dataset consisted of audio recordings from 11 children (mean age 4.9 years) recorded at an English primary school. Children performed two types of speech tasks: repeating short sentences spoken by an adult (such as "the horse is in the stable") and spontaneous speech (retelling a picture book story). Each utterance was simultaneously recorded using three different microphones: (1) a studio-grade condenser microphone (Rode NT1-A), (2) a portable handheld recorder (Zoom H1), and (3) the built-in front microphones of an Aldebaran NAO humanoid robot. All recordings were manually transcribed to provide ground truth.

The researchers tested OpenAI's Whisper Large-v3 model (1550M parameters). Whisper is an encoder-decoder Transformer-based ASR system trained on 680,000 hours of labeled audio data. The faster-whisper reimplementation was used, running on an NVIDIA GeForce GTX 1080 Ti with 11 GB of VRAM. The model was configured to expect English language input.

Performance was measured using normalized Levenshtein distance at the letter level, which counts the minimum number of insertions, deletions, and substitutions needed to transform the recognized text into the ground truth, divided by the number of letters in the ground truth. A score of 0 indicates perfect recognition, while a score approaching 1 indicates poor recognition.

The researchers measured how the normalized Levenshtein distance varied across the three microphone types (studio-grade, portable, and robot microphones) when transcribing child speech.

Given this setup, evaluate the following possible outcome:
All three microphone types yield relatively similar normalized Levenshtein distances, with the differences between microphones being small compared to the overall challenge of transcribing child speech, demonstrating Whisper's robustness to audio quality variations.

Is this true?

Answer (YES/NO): NO